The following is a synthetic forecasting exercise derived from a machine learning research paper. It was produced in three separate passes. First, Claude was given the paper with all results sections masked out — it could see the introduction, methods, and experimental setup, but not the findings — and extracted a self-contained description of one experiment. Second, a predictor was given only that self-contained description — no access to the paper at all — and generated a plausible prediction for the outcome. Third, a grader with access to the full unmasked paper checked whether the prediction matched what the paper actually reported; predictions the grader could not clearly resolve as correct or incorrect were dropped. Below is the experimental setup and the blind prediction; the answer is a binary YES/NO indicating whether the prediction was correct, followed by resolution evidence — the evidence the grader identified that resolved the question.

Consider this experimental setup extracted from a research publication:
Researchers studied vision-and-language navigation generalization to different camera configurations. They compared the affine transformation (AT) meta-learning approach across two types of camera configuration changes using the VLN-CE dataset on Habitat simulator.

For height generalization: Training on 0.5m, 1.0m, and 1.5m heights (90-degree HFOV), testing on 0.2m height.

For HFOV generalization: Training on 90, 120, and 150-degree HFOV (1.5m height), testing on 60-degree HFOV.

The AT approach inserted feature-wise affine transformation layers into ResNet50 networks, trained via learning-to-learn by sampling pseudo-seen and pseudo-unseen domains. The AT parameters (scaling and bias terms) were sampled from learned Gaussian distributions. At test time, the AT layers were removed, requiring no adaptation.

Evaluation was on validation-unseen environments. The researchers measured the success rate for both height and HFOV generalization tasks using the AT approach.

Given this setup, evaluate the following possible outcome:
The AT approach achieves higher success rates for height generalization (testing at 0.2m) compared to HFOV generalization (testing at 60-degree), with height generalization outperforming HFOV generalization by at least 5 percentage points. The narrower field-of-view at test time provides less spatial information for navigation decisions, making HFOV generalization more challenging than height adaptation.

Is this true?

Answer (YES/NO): NO